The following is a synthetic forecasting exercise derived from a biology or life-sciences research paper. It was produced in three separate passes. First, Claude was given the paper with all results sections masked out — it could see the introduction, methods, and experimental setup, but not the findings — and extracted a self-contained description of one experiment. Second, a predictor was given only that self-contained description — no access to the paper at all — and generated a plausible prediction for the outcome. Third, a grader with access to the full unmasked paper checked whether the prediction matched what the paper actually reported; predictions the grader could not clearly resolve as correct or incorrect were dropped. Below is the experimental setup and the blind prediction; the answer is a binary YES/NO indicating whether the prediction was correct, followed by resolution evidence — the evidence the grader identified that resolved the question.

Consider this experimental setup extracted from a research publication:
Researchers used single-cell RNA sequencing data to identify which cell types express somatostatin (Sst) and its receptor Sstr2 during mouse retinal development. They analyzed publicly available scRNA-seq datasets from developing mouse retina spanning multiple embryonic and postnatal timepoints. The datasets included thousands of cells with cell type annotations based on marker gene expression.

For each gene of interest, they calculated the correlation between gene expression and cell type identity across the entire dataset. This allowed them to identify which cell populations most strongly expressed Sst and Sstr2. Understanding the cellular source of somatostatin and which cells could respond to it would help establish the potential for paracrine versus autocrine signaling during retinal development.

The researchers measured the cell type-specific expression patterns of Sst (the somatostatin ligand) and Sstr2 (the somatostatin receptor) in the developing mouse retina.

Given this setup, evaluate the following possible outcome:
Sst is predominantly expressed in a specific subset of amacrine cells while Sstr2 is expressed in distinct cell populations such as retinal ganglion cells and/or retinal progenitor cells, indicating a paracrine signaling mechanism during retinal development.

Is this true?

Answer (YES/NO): NO